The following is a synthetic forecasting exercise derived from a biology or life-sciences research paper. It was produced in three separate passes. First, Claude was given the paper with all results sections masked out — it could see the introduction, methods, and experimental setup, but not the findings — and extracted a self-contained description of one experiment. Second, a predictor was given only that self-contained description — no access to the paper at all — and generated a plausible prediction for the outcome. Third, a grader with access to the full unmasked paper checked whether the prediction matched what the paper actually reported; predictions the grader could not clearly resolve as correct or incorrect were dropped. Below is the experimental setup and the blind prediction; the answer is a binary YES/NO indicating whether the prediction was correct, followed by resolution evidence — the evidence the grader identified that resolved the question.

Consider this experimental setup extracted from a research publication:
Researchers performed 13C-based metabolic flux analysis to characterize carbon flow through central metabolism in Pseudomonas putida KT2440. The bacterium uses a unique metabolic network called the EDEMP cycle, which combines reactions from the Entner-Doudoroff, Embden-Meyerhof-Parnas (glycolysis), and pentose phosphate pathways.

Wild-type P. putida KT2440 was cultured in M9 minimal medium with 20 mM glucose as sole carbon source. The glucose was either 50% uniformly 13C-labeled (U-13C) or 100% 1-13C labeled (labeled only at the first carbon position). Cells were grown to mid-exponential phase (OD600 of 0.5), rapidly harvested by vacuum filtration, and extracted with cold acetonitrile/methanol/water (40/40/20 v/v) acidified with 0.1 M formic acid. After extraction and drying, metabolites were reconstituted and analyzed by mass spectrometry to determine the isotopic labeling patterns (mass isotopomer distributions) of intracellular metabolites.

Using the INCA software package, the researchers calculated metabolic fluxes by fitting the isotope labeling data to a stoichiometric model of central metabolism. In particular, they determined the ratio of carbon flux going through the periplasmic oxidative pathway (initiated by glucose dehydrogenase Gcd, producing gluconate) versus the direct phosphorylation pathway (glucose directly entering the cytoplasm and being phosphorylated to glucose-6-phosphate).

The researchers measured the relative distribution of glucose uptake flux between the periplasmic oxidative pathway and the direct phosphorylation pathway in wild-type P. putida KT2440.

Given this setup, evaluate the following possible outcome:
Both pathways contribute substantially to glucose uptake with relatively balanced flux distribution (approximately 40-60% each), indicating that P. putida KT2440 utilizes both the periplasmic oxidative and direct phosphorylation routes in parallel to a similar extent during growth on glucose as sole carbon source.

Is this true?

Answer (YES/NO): NO